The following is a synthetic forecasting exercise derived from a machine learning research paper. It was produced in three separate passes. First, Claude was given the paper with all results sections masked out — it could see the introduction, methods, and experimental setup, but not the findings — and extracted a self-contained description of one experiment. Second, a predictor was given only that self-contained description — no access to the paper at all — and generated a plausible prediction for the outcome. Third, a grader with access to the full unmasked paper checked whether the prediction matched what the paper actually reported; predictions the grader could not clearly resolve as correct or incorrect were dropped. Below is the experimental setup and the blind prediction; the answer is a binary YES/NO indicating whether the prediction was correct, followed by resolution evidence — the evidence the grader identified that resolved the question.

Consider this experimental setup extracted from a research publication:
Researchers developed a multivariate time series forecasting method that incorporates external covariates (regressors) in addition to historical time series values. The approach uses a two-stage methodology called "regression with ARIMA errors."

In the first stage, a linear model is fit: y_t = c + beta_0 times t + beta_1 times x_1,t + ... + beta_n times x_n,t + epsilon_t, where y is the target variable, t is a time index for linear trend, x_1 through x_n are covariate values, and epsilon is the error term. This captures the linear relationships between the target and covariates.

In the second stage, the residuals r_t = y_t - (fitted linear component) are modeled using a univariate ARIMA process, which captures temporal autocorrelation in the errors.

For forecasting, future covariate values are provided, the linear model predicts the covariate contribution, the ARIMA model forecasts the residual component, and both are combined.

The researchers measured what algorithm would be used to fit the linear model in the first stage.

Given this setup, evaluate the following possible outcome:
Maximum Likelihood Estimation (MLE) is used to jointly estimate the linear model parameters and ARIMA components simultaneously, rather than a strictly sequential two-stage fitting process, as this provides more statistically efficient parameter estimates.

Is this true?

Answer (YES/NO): NO